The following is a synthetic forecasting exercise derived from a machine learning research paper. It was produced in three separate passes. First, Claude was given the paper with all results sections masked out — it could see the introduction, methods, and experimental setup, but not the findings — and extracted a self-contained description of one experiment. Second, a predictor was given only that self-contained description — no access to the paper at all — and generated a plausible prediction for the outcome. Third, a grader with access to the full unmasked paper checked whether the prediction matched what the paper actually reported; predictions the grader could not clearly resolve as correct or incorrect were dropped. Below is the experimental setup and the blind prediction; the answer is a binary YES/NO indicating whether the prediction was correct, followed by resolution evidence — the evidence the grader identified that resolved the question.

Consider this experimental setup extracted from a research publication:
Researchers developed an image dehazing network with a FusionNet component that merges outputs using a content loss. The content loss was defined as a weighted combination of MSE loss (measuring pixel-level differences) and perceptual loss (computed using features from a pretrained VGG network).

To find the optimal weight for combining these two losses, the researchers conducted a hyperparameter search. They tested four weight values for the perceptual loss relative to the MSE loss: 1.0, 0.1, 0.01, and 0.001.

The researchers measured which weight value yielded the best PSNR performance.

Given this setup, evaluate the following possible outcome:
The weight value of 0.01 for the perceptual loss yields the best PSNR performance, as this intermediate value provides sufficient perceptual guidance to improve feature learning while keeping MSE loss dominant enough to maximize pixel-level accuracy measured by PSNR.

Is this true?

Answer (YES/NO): YES